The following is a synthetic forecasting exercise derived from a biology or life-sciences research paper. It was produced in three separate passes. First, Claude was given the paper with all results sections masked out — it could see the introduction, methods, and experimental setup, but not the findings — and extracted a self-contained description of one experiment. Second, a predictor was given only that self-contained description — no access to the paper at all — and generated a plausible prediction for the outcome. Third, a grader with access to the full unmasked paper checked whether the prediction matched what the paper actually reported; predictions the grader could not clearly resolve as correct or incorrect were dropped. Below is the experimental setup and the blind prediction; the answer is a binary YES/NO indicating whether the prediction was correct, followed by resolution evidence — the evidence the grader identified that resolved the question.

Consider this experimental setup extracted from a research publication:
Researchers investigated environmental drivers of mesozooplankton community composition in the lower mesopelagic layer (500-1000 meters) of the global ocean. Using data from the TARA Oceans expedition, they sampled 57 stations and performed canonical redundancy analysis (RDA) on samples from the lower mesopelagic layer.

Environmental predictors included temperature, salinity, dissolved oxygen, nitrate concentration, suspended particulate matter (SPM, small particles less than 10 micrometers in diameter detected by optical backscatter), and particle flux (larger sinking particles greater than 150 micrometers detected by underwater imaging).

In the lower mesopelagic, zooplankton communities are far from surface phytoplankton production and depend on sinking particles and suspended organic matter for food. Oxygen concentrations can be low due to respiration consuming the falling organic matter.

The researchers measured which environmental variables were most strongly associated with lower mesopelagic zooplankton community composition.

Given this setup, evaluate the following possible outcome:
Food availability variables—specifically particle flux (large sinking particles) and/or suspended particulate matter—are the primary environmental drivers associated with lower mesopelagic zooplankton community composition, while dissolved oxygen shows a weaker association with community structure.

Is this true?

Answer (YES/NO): NO